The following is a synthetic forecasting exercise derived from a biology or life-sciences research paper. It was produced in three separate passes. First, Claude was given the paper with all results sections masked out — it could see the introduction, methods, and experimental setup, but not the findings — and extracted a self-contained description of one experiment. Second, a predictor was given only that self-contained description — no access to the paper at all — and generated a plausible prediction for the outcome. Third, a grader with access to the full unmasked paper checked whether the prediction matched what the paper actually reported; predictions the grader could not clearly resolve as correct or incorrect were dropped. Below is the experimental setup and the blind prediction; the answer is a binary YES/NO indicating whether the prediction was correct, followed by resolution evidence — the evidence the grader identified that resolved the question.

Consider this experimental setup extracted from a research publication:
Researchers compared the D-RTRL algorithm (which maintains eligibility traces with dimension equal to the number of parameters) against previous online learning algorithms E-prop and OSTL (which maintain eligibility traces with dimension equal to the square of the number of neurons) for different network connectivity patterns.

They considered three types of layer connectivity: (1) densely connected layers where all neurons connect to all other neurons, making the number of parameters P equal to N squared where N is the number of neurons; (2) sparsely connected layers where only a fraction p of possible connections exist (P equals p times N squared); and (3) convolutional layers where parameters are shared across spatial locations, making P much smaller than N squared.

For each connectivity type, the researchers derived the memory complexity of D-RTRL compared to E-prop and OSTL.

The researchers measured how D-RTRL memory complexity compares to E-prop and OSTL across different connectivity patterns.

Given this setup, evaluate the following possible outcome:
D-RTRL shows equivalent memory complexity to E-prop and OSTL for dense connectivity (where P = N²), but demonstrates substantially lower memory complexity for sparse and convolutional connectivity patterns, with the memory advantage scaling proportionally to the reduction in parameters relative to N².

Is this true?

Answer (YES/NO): YES